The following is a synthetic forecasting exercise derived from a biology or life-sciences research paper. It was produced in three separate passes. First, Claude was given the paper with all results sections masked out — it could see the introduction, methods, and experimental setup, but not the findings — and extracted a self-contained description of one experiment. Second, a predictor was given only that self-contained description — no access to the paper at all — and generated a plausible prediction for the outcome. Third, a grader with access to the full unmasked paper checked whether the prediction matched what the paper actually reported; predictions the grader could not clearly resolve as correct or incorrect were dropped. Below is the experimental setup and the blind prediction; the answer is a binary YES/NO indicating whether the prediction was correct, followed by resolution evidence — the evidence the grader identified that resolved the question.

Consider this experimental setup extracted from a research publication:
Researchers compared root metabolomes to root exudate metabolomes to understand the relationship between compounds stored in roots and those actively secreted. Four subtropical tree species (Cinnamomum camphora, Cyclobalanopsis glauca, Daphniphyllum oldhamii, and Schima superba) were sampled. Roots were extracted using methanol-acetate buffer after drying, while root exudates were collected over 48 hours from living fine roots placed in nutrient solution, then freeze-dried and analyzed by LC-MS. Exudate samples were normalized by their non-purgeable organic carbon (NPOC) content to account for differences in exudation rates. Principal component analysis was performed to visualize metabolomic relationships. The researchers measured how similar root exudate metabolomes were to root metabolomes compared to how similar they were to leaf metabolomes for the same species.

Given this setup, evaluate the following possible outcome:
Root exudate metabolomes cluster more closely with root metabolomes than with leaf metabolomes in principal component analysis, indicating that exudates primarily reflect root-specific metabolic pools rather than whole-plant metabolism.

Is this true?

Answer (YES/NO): NO